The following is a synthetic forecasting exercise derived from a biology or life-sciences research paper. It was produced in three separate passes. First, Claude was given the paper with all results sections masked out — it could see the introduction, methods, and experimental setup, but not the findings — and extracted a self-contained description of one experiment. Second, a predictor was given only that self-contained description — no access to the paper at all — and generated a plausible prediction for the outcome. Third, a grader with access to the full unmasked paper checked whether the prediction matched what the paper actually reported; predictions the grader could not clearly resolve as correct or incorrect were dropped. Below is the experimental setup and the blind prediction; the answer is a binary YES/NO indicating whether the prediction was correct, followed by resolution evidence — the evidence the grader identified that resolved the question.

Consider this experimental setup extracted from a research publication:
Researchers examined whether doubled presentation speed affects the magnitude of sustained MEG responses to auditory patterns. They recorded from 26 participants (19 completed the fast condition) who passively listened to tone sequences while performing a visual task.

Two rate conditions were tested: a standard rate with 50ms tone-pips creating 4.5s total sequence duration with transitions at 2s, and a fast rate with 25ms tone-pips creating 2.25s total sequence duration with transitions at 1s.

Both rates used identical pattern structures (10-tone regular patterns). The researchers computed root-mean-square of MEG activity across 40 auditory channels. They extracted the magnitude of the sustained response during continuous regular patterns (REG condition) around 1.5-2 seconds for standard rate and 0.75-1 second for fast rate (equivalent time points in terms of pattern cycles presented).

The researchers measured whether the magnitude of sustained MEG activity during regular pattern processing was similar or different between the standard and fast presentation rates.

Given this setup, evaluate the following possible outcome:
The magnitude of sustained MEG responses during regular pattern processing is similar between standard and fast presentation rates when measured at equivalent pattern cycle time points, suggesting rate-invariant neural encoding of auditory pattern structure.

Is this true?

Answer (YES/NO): NO